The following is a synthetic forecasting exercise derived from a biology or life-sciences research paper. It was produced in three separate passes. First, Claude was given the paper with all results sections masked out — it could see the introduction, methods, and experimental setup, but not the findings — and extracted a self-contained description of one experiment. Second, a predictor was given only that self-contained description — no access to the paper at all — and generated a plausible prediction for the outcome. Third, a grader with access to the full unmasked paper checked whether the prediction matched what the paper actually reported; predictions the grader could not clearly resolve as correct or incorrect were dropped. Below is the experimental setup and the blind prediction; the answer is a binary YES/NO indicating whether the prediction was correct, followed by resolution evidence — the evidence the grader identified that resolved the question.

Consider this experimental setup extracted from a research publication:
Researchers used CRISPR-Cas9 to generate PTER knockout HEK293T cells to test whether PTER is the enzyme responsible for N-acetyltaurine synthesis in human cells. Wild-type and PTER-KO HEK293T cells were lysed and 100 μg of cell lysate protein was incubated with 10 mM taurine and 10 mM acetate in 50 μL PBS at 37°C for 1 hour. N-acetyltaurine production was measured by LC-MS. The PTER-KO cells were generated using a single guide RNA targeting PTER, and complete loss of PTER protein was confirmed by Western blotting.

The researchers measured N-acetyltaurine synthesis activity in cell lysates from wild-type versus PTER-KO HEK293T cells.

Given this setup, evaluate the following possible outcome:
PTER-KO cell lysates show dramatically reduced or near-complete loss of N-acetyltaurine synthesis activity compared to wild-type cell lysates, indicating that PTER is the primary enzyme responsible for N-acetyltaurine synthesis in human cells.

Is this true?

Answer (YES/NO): YES